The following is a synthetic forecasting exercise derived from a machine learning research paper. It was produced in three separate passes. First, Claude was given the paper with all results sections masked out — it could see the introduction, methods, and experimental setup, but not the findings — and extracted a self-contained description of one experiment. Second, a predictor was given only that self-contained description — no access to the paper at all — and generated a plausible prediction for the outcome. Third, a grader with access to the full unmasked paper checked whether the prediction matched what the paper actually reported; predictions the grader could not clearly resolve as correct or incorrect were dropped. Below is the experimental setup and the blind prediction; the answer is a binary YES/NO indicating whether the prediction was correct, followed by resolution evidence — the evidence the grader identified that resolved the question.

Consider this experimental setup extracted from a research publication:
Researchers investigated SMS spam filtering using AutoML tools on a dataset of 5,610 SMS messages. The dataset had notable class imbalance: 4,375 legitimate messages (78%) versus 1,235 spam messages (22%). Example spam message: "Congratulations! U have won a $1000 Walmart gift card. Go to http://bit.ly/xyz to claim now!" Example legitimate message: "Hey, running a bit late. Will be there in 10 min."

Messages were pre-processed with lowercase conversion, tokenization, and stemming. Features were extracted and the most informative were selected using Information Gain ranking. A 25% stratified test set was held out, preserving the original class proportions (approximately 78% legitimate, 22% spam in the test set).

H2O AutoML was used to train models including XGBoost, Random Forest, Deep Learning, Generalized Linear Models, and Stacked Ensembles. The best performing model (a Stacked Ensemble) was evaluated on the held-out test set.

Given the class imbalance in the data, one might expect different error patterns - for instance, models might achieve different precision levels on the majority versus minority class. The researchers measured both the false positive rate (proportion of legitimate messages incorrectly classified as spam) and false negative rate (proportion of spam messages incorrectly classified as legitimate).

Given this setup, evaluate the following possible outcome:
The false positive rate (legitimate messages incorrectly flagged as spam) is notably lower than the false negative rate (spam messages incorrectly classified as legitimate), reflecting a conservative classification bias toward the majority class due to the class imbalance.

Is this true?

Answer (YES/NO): YES